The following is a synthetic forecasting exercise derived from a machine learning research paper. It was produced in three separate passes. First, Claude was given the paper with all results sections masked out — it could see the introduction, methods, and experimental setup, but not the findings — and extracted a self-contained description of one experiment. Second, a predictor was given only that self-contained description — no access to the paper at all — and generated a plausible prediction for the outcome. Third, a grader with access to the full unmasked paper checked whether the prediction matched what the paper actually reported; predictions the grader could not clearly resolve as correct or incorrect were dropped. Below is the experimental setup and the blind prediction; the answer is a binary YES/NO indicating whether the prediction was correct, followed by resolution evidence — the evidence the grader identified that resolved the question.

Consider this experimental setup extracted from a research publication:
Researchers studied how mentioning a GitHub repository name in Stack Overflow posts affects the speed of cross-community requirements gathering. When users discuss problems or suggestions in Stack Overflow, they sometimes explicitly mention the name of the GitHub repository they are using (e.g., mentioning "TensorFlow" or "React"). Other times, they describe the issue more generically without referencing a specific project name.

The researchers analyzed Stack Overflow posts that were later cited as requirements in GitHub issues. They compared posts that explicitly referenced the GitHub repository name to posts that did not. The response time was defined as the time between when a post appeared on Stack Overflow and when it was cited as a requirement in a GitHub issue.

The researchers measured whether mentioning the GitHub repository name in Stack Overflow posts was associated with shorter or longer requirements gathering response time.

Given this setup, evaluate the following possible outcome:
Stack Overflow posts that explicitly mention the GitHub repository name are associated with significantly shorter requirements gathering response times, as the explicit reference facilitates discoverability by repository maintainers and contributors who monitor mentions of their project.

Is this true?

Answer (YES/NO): YES